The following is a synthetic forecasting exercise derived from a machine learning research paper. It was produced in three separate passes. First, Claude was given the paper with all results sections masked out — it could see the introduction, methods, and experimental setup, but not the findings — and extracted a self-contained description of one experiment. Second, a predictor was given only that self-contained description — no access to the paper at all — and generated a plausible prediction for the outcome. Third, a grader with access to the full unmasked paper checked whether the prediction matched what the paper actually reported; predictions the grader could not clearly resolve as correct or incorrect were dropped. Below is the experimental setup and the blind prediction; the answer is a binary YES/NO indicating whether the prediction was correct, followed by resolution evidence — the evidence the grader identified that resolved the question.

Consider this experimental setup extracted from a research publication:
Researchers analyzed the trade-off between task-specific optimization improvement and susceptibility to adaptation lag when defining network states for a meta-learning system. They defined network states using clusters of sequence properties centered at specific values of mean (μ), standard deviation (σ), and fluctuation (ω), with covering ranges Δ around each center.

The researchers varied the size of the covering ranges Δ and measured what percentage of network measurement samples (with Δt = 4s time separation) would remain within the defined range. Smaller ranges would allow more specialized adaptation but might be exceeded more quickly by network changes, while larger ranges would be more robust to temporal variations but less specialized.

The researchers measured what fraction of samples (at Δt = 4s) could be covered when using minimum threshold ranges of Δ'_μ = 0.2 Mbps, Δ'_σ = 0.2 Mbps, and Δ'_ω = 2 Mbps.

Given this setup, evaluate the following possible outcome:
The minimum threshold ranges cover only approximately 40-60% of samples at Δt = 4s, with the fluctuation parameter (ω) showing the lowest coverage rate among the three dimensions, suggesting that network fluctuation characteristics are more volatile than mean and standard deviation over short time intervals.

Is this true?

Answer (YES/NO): NO